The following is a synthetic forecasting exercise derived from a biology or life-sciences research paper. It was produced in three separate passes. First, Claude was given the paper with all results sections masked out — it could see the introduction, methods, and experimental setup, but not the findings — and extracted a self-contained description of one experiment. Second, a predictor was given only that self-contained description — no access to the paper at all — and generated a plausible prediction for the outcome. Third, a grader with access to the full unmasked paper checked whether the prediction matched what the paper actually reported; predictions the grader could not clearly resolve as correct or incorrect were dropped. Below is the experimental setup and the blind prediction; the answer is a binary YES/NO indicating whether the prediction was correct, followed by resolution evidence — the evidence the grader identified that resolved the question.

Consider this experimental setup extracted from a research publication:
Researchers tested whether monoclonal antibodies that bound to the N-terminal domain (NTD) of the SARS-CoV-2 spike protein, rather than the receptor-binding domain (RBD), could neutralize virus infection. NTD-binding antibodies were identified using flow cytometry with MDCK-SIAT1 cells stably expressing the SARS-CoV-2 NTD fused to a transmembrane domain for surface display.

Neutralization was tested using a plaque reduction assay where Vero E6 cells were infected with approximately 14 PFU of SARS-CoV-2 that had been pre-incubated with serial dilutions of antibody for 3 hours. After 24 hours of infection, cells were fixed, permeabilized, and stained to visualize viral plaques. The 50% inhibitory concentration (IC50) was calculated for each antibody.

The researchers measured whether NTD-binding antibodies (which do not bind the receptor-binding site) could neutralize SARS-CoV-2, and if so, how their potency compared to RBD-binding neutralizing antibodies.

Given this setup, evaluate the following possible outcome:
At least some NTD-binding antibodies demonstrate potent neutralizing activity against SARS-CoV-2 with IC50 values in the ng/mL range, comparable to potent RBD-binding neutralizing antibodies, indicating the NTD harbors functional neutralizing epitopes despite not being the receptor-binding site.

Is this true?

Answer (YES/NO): NO